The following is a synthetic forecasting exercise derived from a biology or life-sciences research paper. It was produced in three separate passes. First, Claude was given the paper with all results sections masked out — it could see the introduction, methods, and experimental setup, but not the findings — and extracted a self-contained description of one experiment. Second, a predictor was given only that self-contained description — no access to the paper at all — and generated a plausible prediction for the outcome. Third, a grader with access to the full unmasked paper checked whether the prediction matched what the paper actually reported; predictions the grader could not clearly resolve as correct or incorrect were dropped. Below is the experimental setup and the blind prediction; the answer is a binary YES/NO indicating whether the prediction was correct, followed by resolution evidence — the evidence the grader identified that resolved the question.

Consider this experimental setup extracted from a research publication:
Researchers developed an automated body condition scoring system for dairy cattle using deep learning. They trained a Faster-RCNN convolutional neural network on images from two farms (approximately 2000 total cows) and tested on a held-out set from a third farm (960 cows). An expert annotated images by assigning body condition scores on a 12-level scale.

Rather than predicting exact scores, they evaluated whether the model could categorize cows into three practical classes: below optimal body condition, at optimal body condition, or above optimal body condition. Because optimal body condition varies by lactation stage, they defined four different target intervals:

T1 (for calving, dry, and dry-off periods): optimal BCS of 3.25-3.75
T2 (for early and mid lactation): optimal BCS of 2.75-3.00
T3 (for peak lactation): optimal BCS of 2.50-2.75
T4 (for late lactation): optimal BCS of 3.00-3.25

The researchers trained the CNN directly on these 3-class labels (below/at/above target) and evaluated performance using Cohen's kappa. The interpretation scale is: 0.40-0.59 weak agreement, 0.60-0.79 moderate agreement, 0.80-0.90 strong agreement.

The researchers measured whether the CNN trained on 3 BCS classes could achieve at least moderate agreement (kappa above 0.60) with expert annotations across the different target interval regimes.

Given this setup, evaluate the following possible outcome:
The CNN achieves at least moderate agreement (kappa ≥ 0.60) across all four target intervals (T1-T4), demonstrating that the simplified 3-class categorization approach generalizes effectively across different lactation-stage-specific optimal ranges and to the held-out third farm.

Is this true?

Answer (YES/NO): YES